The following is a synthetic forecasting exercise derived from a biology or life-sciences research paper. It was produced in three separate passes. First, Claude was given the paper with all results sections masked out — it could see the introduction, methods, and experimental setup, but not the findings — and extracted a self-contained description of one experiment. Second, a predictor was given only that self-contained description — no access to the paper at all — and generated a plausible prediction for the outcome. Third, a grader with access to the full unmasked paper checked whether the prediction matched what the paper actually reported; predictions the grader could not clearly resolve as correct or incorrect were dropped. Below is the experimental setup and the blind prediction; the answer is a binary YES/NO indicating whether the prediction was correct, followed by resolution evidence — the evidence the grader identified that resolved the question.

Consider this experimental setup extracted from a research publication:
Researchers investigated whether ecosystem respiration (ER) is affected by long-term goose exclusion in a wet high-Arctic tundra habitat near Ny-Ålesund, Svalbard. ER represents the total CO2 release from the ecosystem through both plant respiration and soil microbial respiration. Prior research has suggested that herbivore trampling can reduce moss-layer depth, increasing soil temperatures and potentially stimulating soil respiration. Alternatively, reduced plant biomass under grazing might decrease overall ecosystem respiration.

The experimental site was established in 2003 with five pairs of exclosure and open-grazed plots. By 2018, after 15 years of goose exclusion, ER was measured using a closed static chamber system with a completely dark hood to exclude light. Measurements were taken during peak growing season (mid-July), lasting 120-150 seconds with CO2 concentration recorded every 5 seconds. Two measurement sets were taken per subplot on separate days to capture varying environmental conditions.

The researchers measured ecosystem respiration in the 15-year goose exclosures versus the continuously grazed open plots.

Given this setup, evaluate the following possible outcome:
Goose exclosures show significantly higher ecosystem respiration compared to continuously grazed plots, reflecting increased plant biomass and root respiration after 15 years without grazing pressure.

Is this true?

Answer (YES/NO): YES